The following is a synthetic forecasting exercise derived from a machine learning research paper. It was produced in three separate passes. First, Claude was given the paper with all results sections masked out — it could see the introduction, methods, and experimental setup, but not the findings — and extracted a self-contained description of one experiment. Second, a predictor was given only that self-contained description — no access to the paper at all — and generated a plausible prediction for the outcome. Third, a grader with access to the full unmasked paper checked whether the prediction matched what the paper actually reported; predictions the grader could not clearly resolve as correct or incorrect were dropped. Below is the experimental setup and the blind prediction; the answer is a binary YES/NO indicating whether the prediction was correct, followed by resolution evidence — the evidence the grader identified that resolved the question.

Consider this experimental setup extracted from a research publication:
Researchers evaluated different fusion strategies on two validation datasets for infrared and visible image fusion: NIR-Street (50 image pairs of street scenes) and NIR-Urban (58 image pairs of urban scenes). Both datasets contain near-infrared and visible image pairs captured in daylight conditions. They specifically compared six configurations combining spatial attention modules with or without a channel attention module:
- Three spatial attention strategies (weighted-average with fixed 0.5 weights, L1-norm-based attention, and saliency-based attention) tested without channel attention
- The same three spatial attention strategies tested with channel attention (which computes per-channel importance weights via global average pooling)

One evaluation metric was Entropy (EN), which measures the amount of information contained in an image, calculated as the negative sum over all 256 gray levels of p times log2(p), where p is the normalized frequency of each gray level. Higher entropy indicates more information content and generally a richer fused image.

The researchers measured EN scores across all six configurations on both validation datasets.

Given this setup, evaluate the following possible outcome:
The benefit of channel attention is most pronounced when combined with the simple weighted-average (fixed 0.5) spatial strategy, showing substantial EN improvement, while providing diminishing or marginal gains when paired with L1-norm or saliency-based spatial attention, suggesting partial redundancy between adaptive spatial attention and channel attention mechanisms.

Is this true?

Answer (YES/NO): NO